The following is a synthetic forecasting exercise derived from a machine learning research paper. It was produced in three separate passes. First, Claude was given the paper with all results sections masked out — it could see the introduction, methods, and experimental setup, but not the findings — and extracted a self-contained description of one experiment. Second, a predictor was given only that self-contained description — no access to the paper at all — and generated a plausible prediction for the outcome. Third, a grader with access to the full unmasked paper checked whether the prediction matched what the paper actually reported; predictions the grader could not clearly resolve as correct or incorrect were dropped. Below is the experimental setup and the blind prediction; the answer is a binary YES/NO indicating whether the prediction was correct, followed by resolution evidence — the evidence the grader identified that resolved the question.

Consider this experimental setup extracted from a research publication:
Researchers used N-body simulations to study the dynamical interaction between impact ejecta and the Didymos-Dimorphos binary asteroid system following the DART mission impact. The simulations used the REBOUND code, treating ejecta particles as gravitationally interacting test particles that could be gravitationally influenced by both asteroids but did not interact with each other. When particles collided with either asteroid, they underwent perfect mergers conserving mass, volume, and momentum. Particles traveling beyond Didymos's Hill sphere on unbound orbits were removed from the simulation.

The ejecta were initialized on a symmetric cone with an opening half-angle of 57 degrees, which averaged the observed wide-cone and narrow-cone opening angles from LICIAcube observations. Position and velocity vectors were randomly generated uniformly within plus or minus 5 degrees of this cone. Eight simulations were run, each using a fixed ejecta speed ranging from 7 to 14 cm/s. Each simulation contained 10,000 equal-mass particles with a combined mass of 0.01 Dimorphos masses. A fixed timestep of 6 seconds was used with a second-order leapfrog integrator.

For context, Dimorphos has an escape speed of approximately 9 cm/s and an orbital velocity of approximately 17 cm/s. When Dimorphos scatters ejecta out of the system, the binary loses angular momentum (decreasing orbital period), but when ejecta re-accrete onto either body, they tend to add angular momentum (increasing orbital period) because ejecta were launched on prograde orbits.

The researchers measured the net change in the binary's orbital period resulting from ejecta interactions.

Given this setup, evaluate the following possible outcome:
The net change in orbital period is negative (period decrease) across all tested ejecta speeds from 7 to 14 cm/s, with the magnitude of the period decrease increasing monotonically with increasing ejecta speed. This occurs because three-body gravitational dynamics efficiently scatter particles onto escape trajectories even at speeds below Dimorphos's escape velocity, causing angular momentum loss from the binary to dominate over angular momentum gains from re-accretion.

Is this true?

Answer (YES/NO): NO